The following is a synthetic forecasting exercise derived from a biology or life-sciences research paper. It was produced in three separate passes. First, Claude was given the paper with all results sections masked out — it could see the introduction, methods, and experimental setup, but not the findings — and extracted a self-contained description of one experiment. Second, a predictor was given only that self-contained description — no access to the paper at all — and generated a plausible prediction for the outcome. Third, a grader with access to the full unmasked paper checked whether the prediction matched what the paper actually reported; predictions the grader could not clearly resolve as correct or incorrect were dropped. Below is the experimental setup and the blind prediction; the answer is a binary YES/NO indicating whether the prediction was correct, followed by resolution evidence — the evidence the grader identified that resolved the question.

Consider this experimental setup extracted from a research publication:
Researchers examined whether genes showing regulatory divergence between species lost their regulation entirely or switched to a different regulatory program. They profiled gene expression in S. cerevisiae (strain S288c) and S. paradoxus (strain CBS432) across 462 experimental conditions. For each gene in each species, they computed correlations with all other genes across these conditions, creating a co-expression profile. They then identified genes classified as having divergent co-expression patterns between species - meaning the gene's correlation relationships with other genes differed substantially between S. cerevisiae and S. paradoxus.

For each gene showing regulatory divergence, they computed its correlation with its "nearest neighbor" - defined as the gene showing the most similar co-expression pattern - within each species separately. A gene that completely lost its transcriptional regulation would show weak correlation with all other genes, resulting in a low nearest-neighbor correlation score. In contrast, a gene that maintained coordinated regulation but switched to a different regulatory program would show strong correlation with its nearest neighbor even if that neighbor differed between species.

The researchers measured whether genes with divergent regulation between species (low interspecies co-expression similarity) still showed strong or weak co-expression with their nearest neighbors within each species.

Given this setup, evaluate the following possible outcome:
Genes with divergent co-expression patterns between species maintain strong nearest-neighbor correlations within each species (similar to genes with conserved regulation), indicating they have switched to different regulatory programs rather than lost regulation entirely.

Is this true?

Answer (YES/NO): NO